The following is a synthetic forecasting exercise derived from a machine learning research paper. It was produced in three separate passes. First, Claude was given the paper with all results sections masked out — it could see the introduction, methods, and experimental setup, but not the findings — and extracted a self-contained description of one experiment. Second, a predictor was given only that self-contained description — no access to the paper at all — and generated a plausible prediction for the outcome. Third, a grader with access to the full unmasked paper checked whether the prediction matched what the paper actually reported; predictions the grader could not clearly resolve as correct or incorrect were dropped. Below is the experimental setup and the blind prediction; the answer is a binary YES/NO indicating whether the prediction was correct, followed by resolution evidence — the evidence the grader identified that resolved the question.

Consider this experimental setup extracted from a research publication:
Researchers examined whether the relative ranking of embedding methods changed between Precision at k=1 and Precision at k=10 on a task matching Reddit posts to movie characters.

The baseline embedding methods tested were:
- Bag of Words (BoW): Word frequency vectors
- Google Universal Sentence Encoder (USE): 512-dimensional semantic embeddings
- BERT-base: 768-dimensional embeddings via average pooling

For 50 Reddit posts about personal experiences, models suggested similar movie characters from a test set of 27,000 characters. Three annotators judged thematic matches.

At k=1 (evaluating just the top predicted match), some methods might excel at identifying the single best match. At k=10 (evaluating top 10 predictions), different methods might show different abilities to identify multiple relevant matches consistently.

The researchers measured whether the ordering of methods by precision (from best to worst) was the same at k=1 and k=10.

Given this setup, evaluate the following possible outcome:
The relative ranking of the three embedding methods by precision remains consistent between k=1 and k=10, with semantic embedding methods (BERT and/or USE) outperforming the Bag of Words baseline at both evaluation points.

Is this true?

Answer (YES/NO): YES